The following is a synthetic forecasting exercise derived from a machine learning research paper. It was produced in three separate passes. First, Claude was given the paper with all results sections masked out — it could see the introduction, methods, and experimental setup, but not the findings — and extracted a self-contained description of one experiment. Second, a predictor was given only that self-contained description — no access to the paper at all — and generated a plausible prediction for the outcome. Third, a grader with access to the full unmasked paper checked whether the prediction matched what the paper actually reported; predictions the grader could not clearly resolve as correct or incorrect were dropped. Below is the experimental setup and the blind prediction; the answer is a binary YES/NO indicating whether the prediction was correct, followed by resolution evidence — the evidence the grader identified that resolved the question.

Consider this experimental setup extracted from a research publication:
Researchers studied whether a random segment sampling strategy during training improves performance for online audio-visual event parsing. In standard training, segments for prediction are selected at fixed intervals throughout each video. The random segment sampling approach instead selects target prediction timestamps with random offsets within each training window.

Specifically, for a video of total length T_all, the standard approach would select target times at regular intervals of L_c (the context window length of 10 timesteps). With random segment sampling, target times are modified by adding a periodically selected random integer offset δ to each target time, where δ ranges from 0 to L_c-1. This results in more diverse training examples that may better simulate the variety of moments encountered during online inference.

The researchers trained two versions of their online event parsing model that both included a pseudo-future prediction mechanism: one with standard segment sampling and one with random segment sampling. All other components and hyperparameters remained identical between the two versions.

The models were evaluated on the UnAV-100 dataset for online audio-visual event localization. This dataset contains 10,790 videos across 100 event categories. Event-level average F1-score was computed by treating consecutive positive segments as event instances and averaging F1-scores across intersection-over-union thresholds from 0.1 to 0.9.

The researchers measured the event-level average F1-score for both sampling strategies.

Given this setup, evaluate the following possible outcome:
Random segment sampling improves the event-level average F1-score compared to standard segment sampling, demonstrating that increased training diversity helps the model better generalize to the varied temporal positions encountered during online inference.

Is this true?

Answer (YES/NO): YES